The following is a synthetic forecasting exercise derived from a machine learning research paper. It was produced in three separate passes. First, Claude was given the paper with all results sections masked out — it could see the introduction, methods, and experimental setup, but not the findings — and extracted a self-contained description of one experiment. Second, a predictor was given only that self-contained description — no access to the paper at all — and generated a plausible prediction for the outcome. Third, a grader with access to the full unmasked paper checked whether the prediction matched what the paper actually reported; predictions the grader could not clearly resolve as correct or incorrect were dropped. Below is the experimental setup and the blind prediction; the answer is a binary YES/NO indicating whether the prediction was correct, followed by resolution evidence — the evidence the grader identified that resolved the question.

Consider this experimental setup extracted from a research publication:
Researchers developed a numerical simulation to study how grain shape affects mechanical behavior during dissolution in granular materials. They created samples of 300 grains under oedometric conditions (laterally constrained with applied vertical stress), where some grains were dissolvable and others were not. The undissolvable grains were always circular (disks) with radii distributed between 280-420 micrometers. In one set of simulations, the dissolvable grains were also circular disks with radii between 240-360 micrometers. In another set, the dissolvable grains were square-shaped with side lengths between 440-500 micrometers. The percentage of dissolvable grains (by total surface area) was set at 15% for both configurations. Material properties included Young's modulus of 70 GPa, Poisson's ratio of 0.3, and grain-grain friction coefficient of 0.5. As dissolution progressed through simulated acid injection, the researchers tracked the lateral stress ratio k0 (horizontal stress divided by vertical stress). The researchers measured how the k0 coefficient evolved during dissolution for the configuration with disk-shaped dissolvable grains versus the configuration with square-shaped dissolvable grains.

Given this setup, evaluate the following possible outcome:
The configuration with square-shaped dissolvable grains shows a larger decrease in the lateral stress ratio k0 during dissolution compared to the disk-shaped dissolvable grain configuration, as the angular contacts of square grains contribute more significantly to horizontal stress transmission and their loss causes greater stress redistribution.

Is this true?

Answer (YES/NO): NO